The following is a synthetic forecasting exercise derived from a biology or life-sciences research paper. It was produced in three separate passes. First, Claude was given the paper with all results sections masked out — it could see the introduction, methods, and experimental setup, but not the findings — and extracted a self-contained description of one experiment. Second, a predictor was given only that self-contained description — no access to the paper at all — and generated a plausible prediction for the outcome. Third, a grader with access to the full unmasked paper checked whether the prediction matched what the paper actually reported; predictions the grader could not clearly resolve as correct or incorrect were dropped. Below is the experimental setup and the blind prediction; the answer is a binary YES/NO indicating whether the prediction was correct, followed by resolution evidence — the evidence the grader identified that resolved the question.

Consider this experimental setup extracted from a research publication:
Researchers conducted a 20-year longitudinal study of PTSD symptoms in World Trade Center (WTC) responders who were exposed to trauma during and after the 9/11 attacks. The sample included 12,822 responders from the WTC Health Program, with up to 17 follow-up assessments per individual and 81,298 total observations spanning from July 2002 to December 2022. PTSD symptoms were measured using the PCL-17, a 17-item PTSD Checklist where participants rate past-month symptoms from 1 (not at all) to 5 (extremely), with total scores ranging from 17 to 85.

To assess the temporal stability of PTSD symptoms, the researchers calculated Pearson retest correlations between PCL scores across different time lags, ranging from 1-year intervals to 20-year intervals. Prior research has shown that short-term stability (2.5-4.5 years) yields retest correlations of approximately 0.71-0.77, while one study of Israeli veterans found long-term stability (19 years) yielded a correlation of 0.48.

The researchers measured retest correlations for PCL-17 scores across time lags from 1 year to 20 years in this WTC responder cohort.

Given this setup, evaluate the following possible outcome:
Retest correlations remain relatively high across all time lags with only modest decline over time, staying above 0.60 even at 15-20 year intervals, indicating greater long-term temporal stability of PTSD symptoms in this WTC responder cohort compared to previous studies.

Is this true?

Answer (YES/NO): NO